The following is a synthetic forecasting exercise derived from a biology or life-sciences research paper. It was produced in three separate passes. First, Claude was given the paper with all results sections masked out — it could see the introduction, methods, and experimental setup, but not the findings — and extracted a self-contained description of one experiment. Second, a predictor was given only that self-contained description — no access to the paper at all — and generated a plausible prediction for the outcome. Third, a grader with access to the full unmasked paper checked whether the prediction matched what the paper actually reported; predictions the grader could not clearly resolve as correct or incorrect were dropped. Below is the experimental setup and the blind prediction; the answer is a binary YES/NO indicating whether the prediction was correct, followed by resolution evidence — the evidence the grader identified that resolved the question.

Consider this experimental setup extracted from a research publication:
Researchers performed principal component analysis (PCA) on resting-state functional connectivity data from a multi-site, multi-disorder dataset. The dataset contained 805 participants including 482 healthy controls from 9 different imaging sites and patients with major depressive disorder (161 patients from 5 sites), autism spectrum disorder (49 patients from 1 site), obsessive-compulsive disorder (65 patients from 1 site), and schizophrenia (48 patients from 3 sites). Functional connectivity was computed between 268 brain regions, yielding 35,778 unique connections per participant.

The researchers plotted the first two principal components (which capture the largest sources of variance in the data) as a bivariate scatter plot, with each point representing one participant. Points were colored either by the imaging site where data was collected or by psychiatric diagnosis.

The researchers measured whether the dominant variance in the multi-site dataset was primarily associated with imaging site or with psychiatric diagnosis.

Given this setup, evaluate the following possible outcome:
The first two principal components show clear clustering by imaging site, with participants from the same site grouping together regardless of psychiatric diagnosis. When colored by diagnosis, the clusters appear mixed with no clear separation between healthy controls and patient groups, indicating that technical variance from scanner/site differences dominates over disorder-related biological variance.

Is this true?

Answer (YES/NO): YES